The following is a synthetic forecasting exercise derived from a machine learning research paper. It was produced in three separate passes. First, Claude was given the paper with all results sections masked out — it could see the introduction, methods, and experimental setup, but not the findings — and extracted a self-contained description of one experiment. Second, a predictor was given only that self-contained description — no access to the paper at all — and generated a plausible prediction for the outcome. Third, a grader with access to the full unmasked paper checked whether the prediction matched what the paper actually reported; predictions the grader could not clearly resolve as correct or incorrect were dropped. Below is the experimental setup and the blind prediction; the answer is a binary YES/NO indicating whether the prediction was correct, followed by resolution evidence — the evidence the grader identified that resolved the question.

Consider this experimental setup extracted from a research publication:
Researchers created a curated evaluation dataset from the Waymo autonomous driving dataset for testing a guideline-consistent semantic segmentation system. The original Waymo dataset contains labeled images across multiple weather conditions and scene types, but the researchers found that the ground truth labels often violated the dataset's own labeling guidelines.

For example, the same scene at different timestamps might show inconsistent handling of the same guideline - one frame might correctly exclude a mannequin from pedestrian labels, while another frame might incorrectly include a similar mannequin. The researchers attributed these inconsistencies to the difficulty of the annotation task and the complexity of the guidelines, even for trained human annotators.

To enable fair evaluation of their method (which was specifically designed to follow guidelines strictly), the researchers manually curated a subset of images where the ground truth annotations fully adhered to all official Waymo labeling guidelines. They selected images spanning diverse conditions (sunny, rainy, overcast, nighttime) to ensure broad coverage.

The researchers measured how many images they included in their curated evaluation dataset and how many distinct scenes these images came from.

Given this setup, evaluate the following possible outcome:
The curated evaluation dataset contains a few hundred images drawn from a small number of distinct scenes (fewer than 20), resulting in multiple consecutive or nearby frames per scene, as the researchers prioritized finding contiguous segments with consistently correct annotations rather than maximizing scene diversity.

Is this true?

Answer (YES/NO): NO